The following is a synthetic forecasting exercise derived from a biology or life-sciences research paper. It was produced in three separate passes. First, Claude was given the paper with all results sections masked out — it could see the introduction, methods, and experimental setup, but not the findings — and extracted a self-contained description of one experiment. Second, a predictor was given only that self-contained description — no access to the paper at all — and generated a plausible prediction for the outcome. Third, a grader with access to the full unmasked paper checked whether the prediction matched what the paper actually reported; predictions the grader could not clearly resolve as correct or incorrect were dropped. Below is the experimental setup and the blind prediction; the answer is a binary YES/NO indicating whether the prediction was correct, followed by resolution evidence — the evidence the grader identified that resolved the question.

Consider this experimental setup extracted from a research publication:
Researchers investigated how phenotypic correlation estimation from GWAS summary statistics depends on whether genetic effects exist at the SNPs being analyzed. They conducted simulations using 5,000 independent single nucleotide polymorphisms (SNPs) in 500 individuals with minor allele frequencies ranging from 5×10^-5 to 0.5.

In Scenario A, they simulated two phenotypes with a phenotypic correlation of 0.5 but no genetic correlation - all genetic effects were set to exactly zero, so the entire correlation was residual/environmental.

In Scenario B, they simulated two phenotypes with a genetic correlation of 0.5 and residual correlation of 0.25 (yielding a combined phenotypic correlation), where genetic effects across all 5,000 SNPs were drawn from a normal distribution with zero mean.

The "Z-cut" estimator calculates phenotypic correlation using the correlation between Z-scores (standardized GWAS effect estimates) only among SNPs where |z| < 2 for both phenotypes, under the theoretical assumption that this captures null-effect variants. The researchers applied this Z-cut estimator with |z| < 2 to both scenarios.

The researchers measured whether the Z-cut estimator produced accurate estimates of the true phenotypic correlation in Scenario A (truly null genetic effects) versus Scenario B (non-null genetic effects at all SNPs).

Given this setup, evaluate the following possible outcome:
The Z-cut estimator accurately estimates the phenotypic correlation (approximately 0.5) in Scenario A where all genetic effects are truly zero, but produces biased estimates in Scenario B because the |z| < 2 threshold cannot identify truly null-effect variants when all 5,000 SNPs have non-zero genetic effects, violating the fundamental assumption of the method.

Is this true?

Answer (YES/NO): NO